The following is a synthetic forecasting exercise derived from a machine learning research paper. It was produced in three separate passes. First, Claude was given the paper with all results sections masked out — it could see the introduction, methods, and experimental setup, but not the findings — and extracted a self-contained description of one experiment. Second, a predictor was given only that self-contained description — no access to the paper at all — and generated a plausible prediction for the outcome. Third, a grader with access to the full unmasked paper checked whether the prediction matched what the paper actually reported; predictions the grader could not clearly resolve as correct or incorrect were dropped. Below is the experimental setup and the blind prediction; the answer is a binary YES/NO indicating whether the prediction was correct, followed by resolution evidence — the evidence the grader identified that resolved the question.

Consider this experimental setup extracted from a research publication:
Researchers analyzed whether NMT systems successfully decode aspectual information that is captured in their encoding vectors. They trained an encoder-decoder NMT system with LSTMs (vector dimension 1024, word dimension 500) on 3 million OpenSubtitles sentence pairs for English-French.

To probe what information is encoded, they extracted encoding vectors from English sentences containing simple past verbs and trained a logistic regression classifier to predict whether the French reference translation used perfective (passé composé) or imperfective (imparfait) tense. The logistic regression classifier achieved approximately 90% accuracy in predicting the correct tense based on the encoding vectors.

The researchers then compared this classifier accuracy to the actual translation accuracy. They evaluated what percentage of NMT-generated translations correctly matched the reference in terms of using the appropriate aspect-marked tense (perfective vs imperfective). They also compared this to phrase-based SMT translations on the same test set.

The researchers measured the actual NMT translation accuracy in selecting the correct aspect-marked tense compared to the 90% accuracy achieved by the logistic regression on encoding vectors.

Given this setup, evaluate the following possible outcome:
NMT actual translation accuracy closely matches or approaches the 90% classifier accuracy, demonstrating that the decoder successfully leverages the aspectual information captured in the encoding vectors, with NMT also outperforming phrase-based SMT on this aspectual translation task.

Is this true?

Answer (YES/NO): NO